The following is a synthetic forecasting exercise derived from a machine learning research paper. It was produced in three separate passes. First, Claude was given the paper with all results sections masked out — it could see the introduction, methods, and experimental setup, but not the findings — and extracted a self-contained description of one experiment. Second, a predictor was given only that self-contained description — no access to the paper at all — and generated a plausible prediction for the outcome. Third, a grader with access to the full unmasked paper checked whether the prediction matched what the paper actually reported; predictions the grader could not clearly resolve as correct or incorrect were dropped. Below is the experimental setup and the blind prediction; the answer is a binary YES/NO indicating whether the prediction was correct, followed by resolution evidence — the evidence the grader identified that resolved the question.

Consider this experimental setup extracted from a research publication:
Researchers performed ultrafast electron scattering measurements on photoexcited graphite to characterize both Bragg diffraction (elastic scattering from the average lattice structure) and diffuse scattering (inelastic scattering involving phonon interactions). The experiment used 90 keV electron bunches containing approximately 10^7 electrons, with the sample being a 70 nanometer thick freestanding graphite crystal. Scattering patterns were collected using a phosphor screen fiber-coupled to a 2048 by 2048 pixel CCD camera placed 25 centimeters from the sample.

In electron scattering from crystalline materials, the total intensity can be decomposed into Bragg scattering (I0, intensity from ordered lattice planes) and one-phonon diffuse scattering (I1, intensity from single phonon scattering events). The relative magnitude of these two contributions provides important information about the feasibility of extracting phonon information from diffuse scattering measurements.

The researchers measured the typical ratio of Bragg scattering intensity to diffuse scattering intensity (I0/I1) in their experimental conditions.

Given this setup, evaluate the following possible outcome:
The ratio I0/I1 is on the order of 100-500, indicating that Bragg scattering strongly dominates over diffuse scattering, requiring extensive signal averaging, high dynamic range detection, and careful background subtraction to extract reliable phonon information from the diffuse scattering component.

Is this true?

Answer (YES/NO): NO